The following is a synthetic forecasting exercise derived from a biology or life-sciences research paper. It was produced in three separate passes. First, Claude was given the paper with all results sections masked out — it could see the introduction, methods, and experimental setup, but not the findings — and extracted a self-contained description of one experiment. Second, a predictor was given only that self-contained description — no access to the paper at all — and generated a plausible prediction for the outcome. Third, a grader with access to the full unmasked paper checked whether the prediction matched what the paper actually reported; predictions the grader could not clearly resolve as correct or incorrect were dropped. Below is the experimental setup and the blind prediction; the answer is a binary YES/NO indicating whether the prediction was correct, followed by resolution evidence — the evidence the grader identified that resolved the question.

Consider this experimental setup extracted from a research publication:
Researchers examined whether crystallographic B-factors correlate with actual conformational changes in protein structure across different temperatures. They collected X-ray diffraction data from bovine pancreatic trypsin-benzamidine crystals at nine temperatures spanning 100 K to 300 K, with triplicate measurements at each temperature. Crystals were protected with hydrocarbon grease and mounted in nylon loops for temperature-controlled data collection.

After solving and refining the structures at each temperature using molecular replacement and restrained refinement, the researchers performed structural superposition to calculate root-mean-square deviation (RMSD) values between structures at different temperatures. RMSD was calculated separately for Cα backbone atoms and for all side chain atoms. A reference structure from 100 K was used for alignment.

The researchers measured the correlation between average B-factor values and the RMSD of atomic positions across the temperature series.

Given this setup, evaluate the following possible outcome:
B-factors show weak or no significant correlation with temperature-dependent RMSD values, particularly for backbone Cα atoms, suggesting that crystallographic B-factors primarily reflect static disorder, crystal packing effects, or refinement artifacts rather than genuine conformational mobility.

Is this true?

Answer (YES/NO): YES